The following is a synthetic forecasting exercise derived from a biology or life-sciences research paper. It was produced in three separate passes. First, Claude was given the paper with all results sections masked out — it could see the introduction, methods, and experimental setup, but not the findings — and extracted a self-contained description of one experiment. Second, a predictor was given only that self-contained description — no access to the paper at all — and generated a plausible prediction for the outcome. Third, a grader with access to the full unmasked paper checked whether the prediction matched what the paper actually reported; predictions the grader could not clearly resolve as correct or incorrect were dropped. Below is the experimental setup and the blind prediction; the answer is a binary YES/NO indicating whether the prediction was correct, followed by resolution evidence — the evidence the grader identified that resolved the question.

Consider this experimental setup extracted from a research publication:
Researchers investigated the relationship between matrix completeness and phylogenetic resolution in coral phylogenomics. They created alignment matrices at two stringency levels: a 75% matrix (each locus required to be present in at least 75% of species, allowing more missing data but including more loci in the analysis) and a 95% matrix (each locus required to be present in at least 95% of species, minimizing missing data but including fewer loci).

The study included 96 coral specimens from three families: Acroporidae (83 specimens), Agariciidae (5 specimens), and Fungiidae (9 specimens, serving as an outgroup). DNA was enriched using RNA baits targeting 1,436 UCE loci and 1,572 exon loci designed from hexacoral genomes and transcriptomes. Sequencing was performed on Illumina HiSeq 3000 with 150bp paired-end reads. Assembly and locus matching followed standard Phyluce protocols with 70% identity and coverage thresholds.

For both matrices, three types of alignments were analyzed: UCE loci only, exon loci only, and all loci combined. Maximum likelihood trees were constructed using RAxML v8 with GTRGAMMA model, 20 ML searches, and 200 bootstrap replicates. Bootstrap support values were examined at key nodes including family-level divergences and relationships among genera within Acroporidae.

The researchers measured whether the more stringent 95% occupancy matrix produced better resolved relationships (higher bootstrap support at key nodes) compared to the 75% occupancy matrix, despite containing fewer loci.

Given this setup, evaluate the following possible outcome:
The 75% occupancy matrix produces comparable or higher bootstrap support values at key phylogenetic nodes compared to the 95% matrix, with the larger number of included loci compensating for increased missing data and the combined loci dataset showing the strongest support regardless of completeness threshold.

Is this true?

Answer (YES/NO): YES